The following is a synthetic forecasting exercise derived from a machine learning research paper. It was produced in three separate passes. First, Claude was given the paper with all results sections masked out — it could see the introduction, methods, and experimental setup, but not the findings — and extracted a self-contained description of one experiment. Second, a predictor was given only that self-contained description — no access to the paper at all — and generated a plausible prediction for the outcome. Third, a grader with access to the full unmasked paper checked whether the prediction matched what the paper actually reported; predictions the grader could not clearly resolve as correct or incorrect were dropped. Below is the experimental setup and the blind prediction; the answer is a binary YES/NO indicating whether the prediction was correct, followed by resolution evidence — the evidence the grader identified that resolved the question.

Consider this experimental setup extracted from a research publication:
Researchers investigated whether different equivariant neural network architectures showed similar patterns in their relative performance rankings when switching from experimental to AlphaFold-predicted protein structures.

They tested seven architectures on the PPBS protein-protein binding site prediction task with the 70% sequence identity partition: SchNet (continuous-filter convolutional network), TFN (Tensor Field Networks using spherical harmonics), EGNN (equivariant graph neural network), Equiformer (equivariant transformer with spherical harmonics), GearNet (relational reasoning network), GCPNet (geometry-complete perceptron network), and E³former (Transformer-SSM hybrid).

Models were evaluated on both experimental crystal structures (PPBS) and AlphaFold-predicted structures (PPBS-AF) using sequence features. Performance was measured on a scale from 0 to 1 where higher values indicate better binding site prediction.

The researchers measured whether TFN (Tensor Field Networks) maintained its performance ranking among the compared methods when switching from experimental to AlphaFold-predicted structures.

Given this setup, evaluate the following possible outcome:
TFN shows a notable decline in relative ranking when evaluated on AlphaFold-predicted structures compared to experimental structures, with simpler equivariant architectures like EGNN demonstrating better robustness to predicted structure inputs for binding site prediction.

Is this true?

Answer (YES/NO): YES